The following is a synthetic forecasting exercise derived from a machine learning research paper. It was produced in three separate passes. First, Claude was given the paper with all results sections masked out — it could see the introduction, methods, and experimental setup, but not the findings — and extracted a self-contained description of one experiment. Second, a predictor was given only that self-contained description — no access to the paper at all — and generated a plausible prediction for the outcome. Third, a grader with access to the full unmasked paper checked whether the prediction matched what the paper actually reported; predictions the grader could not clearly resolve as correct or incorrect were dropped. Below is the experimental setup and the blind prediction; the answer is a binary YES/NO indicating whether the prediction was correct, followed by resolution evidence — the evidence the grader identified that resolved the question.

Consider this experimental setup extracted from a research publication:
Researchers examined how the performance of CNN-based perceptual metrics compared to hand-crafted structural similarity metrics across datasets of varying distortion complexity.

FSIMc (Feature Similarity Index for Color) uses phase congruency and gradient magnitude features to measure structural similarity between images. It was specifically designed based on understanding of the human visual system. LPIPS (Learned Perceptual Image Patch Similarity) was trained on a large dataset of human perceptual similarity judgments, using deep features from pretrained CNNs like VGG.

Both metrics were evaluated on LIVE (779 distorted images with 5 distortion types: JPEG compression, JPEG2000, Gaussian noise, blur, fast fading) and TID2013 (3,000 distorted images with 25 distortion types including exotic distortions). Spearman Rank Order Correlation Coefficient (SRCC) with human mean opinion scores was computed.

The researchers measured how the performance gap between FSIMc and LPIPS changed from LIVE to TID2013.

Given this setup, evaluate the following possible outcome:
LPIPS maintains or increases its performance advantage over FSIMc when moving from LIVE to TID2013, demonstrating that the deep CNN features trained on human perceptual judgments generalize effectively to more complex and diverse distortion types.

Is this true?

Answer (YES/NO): NO